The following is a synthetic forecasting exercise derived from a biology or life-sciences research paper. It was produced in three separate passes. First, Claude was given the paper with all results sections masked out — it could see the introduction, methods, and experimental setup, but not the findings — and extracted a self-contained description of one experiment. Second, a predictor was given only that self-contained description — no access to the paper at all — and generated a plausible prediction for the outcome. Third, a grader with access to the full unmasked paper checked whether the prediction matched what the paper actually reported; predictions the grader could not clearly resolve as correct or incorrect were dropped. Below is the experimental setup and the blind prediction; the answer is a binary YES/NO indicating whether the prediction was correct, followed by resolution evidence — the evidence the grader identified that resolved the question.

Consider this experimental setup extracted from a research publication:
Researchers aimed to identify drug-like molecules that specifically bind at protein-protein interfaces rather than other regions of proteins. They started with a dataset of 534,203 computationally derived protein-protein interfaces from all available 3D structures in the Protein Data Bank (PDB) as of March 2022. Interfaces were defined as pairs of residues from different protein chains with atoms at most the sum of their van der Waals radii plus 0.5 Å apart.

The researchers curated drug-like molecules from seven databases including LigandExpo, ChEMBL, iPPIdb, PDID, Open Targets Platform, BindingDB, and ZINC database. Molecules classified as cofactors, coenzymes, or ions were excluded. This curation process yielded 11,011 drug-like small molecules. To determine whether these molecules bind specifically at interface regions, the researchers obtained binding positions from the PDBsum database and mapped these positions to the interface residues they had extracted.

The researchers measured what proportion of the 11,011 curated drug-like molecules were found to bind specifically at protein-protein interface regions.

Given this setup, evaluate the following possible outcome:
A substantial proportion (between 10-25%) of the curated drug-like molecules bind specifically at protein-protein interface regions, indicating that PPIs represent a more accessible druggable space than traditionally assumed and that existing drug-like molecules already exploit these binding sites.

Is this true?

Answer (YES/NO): YES